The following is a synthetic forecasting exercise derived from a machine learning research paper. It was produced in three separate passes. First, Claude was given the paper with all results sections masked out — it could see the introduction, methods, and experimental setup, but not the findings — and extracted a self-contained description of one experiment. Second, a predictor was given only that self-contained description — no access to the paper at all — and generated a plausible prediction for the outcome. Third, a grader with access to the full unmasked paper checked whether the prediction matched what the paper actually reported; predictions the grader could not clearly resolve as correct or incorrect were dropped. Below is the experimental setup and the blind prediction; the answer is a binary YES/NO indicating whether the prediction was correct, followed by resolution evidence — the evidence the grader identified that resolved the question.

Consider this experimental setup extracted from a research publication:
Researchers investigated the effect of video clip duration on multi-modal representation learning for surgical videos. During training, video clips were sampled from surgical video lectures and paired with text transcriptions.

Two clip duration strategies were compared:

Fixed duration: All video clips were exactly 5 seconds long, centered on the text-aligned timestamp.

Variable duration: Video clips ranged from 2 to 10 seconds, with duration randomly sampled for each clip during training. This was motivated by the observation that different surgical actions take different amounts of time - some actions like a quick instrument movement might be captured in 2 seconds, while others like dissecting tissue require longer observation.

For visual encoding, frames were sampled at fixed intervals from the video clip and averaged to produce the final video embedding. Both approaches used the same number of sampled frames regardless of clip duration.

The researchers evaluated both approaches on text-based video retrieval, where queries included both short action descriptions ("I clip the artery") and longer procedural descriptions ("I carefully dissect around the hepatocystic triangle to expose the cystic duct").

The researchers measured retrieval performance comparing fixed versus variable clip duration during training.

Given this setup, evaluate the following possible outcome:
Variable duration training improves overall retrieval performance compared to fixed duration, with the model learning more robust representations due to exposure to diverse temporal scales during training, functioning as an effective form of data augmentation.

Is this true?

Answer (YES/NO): YES